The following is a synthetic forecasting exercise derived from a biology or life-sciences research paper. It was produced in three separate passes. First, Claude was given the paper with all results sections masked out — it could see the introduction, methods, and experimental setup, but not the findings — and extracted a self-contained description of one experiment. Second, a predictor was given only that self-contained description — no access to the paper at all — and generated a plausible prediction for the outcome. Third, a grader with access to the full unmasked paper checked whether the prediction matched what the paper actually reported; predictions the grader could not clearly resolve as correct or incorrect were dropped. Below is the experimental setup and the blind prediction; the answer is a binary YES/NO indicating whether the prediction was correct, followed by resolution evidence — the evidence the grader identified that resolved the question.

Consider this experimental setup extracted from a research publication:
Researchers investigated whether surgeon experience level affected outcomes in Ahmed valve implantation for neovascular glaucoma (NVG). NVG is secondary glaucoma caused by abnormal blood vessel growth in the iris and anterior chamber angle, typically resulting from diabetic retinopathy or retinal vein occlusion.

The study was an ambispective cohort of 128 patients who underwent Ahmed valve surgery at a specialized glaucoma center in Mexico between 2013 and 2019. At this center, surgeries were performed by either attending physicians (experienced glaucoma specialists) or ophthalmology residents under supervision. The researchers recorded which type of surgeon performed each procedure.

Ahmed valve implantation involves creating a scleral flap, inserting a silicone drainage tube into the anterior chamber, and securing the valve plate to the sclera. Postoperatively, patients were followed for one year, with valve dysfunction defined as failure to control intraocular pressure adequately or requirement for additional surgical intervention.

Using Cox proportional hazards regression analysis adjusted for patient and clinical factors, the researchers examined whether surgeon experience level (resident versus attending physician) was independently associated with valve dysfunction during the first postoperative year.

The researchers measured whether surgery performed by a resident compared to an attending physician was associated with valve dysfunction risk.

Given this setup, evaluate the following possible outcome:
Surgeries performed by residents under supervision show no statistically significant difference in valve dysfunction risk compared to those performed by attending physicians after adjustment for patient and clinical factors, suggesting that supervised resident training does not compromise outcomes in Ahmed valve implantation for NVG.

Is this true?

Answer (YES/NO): NO